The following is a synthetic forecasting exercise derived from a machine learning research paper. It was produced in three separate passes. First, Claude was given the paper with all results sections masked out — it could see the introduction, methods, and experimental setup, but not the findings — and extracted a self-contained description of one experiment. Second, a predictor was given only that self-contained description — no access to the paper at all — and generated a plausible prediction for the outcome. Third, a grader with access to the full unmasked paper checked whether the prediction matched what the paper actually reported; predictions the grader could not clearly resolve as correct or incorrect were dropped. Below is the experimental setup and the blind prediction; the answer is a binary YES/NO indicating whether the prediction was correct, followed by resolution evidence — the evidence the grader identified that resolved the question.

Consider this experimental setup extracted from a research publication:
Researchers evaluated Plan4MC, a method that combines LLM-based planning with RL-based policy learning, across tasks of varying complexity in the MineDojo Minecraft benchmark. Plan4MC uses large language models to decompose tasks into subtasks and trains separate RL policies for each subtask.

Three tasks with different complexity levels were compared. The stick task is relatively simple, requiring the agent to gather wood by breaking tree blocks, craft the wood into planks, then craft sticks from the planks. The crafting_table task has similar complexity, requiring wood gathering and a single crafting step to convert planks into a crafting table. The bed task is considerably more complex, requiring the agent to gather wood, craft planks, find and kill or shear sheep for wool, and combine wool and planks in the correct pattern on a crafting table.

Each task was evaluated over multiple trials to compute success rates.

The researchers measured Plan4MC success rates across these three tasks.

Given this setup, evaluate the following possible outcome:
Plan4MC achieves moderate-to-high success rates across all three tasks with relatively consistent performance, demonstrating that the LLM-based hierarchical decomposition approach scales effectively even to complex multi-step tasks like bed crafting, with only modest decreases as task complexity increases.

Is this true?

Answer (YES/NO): NO